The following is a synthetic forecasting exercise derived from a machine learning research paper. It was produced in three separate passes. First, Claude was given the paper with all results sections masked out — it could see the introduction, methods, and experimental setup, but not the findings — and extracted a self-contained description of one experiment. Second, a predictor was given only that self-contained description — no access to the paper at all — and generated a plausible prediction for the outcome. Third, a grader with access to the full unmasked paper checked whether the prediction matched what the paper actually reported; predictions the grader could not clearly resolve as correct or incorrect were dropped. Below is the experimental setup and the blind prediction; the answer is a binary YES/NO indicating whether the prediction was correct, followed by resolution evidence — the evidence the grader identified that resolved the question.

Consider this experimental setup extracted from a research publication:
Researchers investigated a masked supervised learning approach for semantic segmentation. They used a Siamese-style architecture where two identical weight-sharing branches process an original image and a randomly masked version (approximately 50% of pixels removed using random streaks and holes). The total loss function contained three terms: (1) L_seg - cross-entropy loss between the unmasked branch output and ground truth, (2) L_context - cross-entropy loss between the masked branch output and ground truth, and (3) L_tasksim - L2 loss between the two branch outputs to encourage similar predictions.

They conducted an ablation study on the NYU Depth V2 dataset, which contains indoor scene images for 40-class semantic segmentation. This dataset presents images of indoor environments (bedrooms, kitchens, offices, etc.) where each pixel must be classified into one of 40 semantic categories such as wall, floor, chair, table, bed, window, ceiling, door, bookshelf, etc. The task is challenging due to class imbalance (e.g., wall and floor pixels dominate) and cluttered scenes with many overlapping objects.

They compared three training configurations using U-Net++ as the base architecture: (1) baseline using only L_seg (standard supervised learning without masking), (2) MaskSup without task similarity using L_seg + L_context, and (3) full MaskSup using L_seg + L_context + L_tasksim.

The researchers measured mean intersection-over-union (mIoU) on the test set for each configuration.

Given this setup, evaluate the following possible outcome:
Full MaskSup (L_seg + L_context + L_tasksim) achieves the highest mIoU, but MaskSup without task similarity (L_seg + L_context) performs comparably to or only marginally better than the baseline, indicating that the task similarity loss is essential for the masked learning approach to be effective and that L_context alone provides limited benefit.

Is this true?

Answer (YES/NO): NO